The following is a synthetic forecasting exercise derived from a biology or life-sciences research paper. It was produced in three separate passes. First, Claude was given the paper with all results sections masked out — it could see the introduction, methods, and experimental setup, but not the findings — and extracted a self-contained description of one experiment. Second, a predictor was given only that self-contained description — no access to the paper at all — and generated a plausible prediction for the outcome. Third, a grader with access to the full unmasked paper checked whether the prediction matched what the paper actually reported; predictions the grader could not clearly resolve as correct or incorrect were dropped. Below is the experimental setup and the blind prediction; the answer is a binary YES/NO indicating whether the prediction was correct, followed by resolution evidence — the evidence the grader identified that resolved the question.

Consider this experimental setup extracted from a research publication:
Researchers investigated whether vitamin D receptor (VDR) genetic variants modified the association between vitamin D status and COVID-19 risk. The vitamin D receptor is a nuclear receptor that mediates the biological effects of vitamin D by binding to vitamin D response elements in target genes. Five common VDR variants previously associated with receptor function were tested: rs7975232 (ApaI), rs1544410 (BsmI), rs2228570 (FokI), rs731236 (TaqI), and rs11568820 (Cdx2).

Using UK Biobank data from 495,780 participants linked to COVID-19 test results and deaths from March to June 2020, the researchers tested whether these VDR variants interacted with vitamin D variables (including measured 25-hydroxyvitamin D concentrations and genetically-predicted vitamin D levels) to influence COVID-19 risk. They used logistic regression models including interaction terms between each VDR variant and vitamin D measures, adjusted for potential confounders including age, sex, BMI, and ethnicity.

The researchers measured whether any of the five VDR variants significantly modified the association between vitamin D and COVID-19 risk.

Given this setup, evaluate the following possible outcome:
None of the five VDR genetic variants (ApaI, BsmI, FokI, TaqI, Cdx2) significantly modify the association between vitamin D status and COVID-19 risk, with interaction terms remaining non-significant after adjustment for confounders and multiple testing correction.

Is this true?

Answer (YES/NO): YES